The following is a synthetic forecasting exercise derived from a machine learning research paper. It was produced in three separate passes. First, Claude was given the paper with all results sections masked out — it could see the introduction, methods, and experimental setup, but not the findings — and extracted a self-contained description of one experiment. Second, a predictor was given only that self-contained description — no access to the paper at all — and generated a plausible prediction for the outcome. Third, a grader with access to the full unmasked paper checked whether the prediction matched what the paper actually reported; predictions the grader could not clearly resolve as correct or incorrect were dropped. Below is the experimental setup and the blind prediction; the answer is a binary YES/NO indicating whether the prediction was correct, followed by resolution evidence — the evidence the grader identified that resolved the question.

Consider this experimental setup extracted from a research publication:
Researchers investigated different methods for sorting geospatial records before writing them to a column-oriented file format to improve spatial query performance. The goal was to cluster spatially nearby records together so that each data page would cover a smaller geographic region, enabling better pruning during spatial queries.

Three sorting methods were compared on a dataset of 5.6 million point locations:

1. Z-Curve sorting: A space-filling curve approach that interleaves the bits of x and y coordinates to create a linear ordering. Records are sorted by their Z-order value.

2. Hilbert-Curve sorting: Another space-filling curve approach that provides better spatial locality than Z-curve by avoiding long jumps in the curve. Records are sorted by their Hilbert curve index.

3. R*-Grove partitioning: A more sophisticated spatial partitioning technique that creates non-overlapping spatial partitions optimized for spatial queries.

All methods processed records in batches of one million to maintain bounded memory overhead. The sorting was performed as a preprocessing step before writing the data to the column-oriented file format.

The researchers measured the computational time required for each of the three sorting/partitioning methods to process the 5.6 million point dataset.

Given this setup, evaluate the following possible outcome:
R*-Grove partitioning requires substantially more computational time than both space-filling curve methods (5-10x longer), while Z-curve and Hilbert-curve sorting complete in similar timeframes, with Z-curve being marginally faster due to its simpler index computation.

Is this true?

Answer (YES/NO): NO